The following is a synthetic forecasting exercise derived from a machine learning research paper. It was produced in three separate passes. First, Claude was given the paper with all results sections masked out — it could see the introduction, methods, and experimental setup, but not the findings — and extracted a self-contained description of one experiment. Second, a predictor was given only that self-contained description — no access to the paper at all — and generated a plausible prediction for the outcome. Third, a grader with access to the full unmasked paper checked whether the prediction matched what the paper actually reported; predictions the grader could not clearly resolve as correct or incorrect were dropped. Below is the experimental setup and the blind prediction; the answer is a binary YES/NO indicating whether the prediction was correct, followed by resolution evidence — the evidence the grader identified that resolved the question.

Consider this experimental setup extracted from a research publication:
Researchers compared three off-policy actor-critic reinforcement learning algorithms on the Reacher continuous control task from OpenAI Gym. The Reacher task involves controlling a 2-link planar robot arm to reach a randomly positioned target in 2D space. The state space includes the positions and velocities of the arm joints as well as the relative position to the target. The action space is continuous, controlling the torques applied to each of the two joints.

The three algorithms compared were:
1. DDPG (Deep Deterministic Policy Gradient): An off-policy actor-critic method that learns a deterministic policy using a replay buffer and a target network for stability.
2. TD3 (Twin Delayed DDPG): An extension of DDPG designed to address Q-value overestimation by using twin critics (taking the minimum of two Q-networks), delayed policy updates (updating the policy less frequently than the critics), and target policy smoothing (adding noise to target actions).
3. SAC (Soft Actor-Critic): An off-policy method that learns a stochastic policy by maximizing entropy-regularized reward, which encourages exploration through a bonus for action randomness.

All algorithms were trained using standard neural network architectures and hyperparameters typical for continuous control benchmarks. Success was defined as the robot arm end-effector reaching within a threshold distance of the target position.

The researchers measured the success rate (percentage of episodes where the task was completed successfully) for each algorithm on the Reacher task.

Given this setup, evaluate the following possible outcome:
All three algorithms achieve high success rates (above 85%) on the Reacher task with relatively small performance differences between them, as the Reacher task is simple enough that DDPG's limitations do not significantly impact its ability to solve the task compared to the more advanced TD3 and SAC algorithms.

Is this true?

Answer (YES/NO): NO